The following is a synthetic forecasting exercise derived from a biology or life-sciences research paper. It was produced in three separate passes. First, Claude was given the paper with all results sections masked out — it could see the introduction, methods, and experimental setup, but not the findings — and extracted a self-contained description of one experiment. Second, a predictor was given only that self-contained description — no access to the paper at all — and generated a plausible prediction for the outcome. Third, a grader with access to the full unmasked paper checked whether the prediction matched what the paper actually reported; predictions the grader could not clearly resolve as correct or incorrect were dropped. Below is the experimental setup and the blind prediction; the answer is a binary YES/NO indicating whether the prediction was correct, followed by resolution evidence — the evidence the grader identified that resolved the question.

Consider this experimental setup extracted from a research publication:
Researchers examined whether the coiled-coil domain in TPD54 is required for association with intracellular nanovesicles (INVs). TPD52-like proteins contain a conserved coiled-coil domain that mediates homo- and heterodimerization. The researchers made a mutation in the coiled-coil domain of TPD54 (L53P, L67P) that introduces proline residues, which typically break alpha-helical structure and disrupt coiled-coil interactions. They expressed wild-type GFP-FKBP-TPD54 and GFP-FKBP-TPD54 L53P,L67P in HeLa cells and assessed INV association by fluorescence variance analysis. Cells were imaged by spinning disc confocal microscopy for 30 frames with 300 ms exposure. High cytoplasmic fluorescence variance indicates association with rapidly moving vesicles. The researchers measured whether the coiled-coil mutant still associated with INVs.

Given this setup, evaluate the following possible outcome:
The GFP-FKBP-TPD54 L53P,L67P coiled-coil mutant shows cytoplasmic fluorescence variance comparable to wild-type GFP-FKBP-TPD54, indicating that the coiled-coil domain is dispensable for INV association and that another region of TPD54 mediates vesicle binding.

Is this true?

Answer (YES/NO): YES